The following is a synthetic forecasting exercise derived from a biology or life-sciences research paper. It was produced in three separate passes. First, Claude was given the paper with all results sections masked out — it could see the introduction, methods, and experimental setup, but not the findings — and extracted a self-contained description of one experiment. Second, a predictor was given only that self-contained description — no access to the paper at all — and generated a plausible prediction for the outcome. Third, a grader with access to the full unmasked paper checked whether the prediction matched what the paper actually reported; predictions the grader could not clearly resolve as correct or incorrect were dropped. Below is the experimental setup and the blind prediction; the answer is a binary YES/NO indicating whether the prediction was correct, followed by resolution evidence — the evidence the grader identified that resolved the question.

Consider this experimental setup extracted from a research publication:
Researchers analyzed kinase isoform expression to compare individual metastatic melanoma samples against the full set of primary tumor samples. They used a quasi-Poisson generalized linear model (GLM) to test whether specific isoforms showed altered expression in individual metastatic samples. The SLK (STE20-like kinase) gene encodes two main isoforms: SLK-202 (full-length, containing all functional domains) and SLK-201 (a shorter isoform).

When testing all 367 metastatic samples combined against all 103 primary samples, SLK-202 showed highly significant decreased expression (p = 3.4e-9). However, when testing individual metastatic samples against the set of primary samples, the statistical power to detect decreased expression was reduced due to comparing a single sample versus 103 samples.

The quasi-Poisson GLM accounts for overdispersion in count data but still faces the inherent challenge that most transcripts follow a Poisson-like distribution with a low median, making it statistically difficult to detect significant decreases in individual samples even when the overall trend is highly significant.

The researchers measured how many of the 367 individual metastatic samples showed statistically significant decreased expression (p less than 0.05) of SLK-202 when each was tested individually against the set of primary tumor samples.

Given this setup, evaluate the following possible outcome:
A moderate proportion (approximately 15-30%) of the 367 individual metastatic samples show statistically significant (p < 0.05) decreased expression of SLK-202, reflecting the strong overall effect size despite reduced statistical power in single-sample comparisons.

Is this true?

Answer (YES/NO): NO